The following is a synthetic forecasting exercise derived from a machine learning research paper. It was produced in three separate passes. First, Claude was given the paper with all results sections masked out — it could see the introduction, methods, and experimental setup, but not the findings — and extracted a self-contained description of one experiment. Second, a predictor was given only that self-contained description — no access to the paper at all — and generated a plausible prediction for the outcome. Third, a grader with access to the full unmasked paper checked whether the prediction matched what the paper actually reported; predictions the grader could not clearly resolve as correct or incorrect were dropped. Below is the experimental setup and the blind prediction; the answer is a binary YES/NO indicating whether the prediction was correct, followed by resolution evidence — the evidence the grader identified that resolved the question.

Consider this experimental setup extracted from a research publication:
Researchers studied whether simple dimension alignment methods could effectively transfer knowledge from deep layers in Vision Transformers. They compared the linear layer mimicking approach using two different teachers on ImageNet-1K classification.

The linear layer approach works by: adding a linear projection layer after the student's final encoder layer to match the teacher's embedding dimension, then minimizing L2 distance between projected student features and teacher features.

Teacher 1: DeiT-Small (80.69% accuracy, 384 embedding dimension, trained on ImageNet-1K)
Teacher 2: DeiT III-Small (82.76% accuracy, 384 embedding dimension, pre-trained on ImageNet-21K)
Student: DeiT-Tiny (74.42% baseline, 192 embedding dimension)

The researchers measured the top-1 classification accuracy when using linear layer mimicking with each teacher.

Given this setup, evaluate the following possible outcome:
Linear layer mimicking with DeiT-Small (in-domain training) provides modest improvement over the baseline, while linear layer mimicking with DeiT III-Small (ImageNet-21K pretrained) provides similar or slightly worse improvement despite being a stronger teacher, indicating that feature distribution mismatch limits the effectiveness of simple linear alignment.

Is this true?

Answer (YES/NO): NO